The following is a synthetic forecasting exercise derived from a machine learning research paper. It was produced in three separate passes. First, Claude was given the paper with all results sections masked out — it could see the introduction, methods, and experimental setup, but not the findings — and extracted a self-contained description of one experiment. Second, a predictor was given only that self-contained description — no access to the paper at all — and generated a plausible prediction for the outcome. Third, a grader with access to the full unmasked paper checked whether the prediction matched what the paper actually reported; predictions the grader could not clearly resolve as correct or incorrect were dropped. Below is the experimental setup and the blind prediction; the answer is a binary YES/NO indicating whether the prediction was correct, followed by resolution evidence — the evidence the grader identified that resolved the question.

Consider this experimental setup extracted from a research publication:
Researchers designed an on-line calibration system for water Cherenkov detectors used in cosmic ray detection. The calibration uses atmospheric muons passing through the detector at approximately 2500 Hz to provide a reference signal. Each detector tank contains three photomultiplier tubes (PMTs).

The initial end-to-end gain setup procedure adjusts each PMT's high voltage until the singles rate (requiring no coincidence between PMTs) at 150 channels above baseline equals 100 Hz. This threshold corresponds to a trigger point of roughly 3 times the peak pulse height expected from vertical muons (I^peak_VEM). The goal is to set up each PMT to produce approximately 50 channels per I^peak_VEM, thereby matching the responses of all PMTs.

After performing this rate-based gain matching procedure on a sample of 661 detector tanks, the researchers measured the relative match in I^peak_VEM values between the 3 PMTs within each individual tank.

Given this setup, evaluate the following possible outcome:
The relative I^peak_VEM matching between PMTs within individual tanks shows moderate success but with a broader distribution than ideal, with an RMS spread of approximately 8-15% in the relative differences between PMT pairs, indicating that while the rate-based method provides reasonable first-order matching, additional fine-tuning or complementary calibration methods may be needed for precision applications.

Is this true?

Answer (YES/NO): NO